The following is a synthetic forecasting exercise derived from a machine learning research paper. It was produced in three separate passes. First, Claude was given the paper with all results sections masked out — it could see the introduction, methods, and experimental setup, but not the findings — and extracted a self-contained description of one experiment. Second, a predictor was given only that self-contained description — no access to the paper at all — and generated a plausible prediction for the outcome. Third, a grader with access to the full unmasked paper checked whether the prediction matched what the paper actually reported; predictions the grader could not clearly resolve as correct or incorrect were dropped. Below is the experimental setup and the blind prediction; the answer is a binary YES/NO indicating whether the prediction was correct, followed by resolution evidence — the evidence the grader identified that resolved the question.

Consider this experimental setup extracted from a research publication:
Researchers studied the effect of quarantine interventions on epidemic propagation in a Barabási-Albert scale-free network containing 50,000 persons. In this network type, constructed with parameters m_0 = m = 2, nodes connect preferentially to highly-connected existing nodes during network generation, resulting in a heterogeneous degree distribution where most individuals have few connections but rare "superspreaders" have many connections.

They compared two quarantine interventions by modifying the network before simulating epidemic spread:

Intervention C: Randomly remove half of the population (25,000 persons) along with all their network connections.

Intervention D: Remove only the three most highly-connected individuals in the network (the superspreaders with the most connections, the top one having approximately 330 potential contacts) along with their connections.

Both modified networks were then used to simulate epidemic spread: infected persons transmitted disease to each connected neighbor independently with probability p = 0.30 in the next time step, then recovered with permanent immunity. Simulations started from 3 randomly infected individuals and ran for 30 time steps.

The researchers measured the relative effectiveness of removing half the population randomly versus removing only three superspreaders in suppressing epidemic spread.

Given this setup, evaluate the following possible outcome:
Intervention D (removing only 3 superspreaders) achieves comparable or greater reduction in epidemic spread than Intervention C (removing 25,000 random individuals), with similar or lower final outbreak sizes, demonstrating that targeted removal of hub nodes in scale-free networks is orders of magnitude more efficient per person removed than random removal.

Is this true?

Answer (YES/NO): NO